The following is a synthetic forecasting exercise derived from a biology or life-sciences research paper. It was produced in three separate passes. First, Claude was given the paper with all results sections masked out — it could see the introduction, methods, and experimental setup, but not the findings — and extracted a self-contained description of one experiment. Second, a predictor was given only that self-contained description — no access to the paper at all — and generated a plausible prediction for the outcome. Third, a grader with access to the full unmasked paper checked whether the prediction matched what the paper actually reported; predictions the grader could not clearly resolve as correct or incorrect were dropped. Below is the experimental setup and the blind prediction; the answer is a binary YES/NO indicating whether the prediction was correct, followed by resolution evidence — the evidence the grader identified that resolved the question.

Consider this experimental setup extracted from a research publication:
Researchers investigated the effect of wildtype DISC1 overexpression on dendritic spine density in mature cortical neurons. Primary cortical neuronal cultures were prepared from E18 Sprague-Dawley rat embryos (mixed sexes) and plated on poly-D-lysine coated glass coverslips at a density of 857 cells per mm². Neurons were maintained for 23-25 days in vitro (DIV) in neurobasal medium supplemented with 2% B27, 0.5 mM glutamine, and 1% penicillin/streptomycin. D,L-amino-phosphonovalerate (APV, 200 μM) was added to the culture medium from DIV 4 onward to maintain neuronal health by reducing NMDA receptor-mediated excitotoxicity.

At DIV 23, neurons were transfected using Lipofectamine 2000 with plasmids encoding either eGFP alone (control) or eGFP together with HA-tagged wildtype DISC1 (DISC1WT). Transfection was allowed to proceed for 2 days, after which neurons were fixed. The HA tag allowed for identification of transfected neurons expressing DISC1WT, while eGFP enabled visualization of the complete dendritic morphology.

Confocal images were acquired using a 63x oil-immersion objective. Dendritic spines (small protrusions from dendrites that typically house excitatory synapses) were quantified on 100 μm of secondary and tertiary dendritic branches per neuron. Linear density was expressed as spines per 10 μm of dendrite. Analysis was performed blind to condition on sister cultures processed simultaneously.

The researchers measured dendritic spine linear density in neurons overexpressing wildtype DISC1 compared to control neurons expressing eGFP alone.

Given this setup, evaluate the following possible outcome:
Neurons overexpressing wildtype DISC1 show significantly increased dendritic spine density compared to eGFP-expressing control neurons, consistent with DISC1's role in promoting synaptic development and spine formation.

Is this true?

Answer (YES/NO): NO